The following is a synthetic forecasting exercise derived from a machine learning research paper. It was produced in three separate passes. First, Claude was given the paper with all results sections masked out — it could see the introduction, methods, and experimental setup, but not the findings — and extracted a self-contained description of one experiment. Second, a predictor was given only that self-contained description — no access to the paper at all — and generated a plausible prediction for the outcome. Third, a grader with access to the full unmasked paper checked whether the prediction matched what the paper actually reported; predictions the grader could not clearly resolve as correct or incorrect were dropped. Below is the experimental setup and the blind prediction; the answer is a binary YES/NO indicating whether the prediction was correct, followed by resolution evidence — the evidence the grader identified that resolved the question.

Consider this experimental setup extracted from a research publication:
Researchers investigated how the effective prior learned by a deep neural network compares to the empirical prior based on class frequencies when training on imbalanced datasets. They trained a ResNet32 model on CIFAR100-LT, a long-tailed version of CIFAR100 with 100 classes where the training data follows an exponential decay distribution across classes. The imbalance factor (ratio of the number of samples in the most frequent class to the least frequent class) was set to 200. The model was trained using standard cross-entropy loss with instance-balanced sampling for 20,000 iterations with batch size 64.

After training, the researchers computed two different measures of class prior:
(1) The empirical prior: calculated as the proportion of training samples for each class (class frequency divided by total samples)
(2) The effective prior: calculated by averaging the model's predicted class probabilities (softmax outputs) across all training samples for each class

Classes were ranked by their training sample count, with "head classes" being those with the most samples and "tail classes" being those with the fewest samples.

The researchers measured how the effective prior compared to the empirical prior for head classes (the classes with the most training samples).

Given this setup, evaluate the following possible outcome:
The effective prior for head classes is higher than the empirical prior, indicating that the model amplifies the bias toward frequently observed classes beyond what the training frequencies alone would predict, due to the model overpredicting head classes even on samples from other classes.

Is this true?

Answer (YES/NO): YES